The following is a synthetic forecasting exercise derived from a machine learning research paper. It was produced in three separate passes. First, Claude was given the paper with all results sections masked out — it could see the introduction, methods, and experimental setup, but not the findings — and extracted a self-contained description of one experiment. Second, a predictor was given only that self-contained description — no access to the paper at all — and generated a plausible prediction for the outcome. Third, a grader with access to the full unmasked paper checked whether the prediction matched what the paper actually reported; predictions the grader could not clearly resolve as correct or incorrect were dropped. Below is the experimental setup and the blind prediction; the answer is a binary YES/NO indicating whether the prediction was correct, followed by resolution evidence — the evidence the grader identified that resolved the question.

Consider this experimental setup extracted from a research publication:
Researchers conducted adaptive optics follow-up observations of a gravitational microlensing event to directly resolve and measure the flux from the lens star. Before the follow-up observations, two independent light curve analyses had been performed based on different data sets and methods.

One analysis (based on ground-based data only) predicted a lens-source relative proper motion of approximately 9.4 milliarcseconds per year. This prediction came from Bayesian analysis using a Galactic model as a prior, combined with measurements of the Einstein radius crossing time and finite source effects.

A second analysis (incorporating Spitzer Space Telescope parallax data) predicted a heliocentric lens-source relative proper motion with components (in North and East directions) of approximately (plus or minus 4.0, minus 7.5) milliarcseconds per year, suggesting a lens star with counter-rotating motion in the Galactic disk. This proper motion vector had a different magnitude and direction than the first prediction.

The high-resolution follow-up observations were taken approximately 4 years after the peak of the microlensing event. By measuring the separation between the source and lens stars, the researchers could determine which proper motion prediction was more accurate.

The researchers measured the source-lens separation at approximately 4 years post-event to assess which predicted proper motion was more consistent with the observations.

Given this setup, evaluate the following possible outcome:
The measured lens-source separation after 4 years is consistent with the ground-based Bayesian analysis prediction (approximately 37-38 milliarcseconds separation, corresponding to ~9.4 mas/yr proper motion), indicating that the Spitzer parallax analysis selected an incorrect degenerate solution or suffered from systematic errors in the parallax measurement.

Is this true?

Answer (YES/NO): NO